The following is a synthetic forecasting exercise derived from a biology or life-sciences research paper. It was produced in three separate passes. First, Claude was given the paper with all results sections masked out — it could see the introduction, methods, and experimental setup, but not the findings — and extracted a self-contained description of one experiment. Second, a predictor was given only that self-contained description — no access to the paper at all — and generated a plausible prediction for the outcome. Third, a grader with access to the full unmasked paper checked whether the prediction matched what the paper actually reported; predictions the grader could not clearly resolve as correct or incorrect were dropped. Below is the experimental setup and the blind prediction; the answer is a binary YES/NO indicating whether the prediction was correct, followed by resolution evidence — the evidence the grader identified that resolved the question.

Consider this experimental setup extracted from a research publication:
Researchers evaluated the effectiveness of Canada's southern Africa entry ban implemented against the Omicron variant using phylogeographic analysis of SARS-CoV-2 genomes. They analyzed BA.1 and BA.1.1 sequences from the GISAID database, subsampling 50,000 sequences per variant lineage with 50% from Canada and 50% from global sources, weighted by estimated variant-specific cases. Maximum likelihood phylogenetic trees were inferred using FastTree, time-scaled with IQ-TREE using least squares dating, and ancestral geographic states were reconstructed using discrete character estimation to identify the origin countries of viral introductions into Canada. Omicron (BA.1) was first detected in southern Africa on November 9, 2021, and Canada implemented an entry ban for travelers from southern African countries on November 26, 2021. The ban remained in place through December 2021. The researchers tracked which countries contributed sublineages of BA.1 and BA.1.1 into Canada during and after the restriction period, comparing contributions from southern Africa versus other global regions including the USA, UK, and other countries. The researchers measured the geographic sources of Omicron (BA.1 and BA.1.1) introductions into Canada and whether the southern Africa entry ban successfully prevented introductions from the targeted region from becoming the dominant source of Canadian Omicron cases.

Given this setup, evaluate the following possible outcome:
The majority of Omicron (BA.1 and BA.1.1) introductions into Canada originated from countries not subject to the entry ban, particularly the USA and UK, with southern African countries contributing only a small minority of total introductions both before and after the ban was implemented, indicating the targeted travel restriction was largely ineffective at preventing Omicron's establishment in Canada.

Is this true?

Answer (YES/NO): YES